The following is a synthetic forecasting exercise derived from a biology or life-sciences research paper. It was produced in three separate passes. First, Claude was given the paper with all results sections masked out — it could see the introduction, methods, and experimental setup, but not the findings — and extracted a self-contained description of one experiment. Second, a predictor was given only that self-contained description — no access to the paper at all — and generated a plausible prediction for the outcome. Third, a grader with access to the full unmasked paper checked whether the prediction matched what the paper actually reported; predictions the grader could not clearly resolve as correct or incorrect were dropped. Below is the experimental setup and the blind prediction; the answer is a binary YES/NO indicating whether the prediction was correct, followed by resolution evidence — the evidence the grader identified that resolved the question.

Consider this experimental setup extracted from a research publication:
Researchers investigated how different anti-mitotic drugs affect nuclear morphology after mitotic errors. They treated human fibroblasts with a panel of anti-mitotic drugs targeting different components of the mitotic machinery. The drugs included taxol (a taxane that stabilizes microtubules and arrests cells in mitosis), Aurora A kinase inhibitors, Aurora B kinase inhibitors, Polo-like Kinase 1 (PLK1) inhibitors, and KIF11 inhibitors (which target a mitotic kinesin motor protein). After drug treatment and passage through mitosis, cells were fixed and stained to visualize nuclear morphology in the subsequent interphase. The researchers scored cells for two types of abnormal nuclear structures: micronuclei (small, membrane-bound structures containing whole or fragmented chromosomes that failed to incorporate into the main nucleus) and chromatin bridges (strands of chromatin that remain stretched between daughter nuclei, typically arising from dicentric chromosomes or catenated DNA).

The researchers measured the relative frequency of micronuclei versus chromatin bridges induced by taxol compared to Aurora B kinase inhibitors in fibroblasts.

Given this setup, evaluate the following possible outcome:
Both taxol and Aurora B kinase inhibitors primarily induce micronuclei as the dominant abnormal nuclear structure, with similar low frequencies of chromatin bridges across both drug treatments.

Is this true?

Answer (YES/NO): NO